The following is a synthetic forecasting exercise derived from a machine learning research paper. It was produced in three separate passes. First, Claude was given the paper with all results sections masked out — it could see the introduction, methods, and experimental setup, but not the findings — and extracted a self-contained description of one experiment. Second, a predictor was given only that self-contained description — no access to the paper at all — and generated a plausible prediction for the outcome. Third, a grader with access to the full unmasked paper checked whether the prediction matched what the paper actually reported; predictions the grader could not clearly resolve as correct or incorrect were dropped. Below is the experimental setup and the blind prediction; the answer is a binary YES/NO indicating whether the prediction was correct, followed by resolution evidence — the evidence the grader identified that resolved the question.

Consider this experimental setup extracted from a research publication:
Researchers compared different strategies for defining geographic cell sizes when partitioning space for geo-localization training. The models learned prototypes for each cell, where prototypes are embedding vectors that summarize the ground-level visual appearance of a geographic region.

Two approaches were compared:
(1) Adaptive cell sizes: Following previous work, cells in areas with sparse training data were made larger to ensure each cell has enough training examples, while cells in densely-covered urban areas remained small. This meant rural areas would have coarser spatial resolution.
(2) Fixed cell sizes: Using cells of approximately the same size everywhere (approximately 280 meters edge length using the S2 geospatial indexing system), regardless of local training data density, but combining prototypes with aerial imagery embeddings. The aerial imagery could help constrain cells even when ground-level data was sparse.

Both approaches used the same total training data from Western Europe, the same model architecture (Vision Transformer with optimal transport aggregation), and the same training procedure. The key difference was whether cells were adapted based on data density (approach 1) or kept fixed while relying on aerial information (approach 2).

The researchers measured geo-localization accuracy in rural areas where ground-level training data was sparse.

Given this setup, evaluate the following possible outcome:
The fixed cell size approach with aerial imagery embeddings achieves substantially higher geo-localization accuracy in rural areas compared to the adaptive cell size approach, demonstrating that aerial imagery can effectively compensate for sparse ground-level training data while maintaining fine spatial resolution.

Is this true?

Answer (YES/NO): YES